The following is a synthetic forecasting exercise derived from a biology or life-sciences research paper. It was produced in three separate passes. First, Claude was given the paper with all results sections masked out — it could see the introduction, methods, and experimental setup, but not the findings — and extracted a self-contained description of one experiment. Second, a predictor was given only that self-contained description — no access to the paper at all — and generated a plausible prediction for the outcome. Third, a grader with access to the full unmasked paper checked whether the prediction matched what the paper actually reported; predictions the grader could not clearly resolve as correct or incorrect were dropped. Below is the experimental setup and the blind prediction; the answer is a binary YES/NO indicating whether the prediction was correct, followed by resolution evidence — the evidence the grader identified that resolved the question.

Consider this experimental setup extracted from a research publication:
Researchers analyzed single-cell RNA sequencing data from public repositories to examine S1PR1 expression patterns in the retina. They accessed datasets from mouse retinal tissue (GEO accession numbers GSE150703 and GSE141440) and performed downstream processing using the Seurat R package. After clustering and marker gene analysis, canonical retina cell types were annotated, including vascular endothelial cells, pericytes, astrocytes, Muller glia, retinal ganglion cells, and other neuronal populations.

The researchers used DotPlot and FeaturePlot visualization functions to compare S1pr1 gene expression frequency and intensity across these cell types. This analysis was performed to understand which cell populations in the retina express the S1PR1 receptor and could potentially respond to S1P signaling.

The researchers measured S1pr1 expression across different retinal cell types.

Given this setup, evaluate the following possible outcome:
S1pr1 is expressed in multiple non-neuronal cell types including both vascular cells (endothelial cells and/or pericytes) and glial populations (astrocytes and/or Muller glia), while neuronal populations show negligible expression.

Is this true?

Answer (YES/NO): YES